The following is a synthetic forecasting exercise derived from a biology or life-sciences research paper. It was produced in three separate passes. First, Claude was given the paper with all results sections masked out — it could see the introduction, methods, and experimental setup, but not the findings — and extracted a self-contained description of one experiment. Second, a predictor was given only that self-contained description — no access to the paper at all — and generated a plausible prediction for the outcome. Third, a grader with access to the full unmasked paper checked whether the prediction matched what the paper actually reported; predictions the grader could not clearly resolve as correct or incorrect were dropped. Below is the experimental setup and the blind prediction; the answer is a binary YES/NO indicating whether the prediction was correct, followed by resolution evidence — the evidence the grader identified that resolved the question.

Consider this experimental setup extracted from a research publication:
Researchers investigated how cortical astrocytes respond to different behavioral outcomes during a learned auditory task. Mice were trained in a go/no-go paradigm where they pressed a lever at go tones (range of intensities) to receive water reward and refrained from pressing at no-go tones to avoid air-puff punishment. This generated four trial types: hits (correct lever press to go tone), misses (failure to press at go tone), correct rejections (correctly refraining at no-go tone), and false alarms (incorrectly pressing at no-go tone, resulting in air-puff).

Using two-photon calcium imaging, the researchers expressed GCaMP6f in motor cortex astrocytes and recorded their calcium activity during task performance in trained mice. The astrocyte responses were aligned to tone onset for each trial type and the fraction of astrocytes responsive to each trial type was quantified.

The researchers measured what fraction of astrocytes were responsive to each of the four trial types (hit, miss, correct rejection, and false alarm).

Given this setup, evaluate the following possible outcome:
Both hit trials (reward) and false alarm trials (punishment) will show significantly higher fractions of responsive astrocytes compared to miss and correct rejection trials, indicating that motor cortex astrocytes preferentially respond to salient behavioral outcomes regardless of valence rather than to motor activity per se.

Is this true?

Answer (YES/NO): NO